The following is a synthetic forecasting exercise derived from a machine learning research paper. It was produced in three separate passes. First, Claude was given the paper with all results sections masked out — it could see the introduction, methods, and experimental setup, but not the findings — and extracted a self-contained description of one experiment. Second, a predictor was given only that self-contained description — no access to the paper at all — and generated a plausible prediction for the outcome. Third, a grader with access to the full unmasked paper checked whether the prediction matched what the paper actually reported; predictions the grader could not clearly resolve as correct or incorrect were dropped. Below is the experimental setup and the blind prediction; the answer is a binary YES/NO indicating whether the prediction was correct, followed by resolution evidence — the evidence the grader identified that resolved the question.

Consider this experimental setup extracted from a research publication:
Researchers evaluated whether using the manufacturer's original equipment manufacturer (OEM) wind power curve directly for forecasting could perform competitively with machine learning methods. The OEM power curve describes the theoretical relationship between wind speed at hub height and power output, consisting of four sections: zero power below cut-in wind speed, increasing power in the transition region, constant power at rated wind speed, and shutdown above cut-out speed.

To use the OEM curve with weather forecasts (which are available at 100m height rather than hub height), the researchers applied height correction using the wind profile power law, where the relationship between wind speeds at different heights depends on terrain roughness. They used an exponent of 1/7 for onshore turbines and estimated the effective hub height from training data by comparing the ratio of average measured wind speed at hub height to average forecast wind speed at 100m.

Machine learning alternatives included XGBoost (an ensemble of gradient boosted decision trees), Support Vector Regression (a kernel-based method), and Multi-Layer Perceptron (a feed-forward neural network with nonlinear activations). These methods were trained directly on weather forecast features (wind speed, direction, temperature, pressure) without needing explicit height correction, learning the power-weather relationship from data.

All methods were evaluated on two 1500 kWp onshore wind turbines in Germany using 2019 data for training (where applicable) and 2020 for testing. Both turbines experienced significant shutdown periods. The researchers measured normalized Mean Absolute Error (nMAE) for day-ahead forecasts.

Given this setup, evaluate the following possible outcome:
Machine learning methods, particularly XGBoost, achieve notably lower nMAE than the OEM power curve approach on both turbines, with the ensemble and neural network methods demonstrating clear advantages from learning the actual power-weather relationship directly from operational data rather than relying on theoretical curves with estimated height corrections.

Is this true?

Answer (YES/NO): NO